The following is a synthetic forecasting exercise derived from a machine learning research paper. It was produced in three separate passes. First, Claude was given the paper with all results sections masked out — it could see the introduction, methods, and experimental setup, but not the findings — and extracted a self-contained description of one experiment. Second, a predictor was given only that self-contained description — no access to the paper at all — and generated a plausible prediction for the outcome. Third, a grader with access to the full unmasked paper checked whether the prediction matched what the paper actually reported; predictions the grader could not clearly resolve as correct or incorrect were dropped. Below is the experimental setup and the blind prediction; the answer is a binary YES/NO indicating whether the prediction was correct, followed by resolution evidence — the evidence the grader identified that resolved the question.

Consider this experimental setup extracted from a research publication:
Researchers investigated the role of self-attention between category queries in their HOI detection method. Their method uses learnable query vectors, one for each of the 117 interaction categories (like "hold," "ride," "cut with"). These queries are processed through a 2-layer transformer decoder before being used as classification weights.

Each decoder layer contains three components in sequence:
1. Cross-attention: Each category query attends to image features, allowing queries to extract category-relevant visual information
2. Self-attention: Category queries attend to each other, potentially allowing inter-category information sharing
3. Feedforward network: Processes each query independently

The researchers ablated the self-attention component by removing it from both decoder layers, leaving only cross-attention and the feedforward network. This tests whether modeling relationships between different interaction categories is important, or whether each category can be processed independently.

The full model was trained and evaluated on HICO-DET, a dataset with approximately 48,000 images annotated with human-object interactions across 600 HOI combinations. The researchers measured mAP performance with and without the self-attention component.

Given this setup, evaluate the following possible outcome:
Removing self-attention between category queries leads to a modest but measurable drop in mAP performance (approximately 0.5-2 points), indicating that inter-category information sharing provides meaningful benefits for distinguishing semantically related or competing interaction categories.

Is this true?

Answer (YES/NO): NO